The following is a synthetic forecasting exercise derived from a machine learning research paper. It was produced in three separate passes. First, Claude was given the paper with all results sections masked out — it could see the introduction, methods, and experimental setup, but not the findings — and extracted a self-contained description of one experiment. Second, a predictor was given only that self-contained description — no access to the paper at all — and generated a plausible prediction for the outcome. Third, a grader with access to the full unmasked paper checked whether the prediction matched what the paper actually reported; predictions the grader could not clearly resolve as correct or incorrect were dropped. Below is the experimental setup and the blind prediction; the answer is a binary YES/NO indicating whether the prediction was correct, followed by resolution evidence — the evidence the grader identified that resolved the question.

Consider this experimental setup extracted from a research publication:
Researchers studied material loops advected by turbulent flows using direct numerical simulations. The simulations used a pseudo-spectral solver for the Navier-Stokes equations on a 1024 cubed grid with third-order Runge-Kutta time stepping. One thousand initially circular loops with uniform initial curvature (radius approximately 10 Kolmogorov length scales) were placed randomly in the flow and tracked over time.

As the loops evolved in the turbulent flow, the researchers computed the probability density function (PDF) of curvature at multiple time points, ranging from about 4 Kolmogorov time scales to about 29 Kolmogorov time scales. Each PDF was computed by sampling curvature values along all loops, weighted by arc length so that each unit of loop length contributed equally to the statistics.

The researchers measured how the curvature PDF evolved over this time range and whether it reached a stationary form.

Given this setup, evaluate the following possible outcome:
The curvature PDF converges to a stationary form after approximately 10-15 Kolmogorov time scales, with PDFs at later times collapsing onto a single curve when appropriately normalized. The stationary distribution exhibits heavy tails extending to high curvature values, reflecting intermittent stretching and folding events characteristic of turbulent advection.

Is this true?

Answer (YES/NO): NO